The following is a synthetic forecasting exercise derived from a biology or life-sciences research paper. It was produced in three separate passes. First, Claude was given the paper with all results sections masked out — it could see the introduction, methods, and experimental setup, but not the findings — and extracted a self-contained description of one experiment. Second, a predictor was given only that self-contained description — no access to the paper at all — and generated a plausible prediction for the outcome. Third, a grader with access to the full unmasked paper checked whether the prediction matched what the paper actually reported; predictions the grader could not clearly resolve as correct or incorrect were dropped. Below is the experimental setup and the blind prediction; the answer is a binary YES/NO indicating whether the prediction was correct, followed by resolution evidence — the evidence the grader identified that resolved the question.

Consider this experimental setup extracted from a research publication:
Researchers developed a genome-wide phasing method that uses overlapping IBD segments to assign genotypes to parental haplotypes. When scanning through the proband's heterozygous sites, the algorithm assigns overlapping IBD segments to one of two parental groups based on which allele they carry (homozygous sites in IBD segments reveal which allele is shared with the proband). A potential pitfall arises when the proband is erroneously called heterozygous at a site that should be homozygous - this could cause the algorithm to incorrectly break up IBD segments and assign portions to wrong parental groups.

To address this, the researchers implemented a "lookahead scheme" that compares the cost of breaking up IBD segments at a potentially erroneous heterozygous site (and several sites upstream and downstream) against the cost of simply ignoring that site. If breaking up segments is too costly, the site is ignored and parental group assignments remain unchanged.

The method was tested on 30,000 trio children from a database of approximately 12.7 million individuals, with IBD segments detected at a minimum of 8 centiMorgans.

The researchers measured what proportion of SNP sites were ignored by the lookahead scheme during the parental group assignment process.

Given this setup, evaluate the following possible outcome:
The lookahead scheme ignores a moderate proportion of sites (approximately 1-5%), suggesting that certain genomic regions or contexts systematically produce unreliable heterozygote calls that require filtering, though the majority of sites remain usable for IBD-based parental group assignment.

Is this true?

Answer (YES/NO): NO